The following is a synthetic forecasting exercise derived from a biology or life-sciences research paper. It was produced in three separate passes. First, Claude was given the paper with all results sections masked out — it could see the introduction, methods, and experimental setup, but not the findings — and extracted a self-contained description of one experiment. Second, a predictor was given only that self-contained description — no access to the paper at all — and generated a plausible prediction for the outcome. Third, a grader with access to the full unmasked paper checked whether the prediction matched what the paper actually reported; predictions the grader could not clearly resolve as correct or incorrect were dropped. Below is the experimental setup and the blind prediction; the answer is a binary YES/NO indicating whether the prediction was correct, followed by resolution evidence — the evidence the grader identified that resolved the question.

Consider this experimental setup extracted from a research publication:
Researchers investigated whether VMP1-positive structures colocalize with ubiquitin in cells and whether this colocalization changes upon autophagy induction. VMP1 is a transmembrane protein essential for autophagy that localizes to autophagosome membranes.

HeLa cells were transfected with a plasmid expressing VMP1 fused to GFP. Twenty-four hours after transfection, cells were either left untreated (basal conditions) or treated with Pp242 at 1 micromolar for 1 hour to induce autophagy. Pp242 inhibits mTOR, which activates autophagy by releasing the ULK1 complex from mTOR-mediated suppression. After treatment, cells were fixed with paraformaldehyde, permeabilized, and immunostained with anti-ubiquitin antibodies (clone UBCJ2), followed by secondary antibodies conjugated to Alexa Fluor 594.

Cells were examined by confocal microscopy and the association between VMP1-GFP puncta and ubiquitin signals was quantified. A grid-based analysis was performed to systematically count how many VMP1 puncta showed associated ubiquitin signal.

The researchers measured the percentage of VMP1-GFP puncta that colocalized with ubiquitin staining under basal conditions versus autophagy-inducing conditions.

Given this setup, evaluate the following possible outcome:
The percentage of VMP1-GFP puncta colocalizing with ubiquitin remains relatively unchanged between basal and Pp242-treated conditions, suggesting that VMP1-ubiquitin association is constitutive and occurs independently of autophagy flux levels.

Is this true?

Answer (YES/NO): YES